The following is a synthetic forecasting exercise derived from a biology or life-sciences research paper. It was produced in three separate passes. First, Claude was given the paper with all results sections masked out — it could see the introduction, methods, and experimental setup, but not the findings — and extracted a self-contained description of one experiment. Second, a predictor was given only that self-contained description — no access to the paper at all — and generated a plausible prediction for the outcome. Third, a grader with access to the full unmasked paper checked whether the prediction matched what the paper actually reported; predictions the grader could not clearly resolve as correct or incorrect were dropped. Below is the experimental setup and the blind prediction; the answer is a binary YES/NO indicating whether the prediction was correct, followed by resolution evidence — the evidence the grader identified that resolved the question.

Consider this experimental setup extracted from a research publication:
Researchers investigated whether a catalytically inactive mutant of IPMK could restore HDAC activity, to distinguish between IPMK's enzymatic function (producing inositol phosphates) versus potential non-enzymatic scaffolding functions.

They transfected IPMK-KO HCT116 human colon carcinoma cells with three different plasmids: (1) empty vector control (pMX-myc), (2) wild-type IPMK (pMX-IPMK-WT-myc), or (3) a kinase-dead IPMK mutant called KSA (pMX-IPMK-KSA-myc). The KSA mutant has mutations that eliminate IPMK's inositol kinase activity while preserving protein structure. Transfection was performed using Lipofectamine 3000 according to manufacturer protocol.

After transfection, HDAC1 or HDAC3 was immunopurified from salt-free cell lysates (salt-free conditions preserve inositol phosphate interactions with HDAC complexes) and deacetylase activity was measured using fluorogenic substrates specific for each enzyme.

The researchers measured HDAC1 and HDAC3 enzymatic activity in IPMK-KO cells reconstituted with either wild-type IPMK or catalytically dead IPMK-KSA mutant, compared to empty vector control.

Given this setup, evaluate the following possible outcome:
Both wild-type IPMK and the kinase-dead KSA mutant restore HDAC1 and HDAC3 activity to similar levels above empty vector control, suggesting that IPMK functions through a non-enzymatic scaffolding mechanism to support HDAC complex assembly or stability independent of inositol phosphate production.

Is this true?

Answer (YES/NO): NO